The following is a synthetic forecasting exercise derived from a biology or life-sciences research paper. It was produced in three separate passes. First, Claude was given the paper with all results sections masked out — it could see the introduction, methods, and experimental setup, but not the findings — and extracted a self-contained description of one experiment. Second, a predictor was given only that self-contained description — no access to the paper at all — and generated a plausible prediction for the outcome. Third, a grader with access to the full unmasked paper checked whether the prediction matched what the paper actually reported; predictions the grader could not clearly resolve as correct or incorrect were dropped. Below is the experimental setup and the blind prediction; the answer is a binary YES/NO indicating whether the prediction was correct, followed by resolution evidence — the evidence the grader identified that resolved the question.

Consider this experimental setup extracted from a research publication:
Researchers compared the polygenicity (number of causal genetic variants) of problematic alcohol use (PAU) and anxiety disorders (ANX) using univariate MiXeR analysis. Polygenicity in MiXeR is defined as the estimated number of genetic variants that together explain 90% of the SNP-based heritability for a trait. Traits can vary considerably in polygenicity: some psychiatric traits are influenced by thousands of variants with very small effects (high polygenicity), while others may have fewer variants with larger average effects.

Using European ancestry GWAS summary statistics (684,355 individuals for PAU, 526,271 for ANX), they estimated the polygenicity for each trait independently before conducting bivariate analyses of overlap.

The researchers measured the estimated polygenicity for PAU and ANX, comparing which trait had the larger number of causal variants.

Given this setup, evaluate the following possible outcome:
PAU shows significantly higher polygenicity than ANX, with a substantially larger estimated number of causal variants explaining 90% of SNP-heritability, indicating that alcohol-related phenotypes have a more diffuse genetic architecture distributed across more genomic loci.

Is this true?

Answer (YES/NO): NO